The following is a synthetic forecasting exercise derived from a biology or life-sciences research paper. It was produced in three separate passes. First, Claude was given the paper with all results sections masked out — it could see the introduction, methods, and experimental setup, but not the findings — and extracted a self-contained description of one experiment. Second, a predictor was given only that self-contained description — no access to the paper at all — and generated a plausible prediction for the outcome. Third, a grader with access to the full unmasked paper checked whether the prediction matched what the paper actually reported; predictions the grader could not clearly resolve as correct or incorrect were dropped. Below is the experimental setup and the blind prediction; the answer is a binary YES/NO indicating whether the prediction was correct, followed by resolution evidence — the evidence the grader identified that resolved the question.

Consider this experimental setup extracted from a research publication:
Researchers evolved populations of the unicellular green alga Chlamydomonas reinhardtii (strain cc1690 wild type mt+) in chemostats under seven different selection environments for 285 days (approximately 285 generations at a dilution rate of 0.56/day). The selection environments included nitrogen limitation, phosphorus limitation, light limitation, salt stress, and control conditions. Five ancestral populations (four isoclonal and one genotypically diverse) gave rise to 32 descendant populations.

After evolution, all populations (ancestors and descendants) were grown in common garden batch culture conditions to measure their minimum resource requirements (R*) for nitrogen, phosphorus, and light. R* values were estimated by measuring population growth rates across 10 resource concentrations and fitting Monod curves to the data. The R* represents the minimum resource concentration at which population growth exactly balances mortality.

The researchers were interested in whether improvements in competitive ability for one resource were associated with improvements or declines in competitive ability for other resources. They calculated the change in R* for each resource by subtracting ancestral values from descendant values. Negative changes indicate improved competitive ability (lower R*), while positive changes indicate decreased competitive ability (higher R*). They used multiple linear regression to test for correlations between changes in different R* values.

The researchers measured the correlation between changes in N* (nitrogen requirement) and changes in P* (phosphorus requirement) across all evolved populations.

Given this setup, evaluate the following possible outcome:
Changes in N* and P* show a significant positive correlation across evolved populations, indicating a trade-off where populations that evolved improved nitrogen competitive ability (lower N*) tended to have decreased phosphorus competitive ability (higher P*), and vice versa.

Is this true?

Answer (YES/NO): NO